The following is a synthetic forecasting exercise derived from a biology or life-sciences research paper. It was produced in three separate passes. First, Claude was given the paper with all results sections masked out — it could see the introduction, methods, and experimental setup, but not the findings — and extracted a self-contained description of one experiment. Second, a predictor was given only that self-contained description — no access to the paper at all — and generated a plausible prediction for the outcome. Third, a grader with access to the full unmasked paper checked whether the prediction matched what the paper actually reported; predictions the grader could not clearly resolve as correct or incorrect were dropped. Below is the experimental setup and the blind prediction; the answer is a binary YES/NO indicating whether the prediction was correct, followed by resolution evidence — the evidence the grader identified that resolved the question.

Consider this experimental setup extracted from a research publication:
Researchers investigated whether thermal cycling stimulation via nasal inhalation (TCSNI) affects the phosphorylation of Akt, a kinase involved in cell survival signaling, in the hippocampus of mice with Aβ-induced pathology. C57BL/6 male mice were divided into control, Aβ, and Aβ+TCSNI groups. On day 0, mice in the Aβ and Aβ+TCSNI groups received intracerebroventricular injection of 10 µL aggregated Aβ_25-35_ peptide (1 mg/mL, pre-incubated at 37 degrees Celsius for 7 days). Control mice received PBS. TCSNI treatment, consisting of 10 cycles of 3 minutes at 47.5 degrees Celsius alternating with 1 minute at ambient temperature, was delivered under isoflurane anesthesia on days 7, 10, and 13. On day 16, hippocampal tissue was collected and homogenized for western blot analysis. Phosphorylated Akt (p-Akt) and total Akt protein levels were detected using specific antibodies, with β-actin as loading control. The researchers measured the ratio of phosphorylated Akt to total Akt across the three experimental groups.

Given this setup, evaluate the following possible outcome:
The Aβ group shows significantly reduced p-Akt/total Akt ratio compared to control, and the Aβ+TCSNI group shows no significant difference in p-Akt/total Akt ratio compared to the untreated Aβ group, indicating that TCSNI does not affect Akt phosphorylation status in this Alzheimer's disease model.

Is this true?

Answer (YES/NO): NO